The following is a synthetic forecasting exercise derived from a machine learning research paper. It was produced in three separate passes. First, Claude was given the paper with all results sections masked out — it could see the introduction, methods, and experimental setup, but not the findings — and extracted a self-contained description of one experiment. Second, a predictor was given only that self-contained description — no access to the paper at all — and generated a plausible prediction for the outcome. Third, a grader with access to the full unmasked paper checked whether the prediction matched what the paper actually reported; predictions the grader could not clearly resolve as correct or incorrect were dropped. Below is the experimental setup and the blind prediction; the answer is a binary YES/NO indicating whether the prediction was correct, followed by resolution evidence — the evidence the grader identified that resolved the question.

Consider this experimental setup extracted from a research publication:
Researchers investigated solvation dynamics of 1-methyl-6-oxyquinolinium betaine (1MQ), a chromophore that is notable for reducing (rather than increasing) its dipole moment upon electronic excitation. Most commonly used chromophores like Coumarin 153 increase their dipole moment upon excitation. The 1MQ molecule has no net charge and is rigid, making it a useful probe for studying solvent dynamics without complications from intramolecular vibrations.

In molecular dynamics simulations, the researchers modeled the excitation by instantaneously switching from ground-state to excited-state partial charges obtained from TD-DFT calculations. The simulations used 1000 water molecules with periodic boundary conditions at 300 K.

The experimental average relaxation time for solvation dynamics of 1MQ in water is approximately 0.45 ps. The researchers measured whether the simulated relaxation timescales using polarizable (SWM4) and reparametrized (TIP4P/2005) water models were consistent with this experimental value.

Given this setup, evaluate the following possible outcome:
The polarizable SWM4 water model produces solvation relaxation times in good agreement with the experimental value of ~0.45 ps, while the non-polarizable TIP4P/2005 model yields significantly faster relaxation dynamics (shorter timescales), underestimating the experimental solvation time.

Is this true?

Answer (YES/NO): NO